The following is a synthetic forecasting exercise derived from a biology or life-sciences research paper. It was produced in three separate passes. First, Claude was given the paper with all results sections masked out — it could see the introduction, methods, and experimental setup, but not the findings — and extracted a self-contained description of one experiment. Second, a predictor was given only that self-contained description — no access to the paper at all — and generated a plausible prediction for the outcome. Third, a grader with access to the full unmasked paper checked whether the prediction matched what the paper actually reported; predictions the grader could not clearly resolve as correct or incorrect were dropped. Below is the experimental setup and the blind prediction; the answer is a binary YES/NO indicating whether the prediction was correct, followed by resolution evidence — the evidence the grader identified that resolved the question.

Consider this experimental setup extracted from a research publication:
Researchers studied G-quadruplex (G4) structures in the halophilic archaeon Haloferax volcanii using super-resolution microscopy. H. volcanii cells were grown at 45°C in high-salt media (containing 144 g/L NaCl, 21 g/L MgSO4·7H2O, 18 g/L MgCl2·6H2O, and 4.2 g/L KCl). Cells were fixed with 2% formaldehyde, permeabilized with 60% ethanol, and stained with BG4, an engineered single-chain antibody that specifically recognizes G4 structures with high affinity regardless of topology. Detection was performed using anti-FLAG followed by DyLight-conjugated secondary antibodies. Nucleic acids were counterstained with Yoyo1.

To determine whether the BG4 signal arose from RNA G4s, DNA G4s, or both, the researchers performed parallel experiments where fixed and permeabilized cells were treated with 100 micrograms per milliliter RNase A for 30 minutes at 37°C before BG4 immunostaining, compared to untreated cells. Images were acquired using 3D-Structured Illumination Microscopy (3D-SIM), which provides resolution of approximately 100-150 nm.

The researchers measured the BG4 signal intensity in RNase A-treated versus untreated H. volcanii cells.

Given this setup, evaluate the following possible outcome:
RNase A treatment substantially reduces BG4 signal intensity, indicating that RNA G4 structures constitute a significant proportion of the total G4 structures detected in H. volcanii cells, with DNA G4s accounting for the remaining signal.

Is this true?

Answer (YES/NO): YES